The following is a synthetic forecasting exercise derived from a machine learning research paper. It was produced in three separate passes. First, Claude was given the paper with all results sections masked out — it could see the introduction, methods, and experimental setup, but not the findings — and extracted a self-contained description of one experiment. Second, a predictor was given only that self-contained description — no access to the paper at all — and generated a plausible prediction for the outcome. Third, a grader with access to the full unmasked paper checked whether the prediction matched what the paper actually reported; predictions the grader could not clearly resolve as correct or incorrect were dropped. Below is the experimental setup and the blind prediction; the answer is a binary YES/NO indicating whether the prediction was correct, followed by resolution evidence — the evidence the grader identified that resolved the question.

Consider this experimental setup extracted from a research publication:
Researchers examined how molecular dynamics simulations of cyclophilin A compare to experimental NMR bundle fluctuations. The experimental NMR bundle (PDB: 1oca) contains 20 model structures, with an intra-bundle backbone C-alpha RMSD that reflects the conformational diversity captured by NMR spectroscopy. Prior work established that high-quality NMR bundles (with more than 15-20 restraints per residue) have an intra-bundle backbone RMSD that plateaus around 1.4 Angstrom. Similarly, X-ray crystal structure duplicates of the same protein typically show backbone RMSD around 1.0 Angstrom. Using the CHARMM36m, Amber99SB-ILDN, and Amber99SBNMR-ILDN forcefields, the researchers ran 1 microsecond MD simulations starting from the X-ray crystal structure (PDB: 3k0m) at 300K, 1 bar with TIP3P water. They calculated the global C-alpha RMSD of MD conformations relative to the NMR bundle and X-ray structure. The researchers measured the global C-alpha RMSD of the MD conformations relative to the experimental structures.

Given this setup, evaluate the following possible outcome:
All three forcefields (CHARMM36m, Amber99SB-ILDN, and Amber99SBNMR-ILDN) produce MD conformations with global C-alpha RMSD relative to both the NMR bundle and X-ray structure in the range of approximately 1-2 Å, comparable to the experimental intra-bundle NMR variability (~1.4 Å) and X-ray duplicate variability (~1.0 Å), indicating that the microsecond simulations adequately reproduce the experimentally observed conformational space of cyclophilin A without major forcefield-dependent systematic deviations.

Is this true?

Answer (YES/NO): NO